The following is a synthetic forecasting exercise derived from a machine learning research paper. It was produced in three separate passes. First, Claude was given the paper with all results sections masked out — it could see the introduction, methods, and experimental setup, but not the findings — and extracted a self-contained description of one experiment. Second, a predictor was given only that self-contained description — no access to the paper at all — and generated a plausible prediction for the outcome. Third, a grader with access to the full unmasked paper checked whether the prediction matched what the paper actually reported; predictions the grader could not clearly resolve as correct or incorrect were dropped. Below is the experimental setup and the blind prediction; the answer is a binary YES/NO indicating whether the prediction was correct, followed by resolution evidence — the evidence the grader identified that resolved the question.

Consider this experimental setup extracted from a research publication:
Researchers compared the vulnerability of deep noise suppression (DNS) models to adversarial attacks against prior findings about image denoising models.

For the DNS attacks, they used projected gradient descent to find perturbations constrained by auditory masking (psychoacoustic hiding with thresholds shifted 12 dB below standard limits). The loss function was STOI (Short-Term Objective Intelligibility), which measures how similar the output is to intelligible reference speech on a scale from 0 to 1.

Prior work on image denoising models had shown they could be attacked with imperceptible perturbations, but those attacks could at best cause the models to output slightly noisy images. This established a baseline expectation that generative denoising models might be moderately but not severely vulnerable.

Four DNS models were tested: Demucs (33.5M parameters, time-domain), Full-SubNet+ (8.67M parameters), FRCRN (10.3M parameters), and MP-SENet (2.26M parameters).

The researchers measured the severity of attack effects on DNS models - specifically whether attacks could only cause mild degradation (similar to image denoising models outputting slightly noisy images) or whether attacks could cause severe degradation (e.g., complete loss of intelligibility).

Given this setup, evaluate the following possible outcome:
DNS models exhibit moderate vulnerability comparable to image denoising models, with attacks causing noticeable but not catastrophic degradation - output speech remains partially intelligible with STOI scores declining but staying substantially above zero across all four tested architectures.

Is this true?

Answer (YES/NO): NO